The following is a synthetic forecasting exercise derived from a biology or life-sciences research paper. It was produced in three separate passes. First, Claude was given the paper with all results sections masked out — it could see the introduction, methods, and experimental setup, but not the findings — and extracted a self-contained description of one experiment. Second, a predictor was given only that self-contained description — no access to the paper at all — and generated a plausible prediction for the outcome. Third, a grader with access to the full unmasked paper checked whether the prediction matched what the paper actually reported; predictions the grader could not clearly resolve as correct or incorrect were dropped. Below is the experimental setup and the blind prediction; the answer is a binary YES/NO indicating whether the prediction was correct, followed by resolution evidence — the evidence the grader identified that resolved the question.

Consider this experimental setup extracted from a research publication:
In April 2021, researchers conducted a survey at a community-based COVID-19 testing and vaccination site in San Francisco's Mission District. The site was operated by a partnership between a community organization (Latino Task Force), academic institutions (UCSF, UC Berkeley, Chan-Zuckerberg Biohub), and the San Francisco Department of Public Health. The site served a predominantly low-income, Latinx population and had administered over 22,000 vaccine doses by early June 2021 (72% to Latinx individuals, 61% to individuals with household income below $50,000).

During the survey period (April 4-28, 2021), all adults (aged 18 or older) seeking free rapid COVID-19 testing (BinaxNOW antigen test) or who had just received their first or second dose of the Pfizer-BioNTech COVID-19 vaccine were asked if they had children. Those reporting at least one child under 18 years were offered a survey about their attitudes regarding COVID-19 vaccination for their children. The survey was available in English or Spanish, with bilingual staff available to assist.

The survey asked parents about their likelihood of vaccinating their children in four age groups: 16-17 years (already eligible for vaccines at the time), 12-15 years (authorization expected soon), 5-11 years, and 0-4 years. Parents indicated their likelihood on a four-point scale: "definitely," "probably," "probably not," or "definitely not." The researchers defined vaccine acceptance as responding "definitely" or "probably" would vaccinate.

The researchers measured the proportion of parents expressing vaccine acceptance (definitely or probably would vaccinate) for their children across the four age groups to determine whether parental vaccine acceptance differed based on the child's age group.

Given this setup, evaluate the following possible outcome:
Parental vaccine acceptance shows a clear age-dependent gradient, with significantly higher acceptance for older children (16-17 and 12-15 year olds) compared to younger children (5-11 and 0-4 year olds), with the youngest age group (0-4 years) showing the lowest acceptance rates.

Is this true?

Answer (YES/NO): NO